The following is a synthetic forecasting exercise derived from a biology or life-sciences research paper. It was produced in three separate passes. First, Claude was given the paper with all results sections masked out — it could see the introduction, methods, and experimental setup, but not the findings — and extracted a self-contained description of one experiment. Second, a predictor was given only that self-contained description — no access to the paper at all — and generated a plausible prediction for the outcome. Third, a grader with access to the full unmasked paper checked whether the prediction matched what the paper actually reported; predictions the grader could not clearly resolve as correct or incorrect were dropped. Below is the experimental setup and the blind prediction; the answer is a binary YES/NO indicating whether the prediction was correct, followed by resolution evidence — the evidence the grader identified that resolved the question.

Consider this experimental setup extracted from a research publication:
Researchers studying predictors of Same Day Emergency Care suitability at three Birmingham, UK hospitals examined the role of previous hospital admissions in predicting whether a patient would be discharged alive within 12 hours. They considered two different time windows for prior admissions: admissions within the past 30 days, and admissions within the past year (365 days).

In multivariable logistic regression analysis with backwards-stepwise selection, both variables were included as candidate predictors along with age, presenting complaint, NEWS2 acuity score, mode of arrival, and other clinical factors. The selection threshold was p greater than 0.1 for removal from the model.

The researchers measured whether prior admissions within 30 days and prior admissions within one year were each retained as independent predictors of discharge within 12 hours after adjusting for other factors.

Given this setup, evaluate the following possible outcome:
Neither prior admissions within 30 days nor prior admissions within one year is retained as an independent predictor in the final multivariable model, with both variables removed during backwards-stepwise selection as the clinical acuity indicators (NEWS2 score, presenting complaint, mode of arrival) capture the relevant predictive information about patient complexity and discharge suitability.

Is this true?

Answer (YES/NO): NO